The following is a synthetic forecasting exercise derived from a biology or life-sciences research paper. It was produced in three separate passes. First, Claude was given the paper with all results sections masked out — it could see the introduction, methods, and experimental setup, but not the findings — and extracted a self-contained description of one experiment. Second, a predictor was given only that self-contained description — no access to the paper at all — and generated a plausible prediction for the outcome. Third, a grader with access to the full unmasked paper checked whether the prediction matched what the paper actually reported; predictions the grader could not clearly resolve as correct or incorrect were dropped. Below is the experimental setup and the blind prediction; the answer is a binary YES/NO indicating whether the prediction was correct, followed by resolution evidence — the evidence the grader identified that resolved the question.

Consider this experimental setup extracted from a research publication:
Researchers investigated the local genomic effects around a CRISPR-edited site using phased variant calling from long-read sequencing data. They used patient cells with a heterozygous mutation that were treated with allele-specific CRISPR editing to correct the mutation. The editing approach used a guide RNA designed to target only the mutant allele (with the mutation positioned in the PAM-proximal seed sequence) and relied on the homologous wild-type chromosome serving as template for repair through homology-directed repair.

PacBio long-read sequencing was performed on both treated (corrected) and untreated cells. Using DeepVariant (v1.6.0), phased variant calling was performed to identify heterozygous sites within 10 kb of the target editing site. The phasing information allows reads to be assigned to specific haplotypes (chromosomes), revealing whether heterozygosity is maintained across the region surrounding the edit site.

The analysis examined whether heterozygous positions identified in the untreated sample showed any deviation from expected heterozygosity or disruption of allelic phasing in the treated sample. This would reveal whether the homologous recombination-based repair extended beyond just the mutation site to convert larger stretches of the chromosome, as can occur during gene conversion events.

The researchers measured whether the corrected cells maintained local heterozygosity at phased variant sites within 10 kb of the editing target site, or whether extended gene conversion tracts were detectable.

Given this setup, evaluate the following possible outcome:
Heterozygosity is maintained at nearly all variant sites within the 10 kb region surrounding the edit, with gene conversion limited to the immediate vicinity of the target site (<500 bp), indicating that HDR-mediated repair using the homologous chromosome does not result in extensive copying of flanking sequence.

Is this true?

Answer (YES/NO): YES